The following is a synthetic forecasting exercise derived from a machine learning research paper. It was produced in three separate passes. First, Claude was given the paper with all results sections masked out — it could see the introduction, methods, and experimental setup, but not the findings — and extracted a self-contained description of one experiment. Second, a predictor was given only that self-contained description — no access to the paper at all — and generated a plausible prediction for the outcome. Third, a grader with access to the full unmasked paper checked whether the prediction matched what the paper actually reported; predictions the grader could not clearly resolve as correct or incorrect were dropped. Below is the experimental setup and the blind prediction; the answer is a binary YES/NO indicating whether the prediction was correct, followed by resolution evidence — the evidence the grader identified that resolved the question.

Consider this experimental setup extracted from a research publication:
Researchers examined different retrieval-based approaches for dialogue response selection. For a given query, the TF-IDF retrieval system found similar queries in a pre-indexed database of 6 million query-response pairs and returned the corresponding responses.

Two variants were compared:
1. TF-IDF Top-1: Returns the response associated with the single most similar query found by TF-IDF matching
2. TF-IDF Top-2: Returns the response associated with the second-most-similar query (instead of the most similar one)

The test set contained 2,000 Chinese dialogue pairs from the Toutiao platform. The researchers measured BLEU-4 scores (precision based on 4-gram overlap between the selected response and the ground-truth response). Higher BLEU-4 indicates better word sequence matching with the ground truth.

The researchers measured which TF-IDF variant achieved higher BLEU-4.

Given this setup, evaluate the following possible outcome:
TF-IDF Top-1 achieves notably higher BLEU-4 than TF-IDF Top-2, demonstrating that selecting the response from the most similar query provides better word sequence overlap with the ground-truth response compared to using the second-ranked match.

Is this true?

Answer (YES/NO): NO